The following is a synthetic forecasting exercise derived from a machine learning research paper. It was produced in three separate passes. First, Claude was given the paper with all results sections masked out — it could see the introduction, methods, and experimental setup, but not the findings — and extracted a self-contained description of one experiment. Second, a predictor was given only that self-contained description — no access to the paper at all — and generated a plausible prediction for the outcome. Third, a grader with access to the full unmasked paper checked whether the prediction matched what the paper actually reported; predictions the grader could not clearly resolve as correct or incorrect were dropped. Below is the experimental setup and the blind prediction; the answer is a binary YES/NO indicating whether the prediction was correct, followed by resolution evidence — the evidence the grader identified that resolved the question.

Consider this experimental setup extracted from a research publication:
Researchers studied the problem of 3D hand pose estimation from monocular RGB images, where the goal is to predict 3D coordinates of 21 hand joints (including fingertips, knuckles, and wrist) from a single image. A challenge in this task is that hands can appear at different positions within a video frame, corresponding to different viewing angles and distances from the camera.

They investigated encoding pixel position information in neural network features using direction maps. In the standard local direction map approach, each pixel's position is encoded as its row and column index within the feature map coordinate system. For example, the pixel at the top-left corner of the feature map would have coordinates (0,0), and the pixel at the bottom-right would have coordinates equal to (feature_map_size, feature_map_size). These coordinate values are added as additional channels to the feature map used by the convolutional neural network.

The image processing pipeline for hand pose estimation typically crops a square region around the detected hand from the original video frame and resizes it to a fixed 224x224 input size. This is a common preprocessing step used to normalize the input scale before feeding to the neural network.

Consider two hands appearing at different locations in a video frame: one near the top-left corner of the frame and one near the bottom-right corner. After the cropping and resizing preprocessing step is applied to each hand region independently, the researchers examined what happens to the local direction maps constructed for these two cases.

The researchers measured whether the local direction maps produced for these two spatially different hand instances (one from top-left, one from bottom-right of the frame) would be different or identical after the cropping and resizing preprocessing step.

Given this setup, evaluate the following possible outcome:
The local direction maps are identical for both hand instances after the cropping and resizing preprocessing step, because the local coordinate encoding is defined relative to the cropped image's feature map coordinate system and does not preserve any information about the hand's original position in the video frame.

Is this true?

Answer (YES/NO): YES